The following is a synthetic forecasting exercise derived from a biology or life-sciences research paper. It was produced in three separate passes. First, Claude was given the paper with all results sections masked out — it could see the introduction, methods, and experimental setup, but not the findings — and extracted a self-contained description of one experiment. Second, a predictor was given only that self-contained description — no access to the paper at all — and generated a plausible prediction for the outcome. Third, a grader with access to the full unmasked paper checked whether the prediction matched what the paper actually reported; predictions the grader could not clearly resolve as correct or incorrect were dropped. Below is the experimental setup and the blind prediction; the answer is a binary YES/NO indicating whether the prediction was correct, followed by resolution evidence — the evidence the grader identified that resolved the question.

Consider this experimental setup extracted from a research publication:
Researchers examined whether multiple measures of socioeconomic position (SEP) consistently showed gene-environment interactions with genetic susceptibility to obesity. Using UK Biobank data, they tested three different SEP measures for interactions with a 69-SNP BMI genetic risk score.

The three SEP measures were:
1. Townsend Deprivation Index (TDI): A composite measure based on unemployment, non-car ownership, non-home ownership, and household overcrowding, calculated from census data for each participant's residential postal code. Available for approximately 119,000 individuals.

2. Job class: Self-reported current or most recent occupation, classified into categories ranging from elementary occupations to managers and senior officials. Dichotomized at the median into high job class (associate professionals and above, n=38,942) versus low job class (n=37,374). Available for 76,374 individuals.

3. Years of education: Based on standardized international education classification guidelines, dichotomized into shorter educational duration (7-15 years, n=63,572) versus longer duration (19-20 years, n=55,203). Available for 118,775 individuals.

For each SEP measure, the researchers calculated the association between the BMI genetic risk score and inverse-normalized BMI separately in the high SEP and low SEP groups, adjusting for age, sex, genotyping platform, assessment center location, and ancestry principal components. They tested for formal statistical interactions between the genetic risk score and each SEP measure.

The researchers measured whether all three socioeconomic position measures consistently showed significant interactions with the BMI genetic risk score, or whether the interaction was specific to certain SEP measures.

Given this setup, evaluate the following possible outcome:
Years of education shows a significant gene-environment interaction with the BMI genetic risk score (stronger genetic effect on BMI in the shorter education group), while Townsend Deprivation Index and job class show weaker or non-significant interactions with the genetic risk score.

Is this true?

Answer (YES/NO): NO